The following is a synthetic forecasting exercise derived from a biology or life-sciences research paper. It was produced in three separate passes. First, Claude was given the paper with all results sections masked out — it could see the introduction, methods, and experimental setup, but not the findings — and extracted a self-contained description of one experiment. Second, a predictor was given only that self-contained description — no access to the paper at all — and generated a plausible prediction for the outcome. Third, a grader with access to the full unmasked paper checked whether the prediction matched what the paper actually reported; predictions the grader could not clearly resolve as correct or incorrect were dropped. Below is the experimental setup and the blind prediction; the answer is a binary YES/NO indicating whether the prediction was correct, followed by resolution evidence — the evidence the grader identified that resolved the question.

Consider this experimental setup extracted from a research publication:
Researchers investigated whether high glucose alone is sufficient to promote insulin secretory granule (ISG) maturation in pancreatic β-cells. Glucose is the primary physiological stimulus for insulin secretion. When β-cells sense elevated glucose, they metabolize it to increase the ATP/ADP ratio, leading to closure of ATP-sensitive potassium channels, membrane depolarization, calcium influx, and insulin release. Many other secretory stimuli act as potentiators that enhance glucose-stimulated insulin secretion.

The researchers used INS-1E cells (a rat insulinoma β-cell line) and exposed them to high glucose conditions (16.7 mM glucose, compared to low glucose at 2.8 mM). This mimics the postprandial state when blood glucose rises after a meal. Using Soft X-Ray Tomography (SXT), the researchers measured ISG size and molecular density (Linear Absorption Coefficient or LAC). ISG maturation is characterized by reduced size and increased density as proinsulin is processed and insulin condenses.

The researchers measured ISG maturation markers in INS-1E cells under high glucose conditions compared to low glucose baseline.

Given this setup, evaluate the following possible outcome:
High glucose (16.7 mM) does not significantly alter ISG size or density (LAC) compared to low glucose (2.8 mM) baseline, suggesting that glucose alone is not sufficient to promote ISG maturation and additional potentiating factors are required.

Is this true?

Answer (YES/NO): NO